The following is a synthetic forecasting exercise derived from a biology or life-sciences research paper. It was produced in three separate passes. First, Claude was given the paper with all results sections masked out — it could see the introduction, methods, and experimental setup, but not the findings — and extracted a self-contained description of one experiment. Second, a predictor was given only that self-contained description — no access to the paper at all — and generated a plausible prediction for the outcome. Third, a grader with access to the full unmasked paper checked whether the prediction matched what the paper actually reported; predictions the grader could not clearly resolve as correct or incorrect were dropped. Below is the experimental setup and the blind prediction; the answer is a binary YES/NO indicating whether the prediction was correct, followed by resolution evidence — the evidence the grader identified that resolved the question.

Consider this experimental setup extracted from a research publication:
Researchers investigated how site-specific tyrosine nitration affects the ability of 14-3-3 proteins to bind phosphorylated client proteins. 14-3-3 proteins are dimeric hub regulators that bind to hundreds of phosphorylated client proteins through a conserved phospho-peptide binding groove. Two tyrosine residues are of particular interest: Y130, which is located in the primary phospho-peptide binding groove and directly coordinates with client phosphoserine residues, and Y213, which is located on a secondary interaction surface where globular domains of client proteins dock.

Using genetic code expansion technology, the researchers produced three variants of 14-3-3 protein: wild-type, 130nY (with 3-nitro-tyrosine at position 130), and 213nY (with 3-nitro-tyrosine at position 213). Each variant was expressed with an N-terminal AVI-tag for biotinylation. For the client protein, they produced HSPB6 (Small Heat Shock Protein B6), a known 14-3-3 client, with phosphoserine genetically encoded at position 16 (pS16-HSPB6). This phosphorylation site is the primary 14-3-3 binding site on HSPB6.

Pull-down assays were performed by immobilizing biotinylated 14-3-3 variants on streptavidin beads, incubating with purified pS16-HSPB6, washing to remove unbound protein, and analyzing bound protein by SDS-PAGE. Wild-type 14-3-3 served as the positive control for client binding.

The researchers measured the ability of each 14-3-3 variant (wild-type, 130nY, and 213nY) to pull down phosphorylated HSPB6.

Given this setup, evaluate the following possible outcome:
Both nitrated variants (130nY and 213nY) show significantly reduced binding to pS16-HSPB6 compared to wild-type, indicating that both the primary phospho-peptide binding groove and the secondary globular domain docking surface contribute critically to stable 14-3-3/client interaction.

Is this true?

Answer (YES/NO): NO